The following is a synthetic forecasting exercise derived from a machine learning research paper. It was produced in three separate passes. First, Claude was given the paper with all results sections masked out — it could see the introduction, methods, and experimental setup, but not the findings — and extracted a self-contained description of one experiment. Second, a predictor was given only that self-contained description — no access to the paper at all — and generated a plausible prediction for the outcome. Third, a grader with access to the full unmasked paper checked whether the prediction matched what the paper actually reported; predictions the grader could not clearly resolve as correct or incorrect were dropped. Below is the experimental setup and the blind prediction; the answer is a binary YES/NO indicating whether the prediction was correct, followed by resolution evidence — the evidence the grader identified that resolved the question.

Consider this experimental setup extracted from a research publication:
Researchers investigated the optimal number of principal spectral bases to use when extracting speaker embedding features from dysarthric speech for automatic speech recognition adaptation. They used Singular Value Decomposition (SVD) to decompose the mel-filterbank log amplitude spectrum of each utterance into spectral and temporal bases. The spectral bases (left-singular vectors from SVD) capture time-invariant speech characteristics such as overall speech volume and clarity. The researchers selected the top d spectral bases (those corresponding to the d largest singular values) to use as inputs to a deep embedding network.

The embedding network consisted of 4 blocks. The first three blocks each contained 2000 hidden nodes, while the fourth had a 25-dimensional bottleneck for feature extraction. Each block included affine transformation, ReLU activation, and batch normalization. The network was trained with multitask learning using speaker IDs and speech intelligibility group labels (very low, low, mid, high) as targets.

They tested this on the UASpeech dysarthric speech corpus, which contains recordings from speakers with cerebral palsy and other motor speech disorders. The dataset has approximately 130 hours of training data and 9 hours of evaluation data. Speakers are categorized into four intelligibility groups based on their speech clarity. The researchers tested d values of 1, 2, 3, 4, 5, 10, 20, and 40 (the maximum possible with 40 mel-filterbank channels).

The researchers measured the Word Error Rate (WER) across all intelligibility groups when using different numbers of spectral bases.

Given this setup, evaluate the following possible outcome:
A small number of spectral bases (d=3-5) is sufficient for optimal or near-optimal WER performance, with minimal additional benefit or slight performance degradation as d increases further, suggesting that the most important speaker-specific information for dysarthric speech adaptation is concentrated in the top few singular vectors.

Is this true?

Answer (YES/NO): NO